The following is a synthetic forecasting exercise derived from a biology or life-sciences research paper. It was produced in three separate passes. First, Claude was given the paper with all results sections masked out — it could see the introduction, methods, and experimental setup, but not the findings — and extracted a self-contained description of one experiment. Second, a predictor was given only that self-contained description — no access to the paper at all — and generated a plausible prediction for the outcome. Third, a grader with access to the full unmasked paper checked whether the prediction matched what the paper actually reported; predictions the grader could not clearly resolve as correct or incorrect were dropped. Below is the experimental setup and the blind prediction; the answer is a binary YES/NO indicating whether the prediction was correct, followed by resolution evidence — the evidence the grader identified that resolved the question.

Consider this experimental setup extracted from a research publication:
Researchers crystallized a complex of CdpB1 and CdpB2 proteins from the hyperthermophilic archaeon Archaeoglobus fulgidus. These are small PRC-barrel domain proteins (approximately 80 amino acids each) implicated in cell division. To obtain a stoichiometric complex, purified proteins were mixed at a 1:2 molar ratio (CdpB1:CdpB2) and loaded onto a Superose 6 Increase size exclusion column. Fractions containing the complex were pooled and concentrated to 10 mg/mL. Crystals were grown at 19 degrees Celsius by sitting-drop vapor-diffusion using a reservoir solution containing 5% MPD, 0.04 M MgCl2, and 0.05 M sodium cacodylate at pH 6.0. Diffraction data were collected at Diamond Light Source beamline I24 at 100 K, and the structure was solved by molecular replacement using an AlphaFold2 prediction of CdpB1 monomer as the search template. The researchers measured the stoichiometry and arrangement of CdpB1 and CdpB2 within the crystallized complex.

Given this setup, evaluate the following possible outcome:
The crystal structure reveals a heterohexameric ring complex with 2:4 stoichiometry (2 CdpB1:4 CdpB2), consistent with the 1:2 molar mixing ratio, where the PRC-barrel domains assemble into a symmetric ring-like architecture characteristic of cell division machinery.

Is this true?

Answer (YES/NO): NO